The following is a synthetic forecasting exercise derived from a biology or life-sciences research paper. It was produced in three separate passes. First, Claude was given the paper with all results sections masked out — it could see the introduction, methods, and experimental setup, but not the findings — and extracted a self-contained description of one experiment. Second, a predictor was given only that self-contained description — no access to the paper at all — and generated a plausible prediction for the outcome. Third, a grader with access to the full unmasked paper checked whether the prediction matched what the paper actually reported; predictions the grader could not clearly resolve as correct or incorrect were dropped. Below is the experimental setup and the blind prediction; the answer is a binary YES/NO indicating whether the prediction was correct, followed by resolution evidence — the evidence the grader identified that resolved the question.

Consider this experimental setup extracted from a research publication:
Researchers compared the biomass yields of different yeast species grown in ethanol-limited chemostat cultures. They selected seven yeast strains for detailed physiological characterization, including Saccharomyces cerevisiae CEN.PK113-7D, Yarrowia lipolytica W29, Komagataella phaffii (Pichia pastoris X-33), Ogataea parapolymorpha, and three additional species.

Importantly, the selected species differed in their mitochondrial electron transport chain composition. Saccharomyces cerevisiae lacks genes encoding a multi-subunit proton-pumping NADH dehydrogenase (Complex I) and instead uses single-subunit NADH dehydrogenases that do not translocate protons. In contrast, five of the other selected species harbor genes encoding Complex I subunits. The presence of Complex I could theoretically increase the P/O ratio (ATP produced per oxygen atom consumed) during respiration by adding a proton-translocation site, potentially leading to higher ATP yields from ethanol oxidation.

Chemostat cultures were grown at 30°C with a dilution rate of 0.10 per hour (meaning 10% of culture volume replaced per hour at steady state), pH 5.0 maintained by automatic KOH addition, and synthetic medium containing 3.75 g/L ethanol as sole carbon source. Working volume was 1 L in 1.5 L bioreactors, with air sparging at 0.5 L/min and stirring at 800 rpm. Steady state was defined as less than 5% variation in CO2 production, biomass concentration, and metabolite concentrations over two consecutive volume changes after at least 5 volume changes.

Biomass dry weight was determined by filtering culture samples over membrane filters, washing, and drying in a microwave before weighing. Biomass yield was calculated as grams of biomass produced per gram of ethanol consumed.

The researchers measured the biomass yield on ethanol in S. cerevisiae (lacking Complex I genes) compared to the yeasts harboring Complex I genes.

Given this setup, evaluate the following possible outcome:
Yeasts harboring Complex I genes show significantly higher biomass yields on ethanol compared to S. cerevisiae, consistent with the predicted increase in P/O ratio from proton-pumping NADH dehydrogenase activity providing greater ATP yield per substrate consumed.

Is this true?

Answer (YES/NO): NO